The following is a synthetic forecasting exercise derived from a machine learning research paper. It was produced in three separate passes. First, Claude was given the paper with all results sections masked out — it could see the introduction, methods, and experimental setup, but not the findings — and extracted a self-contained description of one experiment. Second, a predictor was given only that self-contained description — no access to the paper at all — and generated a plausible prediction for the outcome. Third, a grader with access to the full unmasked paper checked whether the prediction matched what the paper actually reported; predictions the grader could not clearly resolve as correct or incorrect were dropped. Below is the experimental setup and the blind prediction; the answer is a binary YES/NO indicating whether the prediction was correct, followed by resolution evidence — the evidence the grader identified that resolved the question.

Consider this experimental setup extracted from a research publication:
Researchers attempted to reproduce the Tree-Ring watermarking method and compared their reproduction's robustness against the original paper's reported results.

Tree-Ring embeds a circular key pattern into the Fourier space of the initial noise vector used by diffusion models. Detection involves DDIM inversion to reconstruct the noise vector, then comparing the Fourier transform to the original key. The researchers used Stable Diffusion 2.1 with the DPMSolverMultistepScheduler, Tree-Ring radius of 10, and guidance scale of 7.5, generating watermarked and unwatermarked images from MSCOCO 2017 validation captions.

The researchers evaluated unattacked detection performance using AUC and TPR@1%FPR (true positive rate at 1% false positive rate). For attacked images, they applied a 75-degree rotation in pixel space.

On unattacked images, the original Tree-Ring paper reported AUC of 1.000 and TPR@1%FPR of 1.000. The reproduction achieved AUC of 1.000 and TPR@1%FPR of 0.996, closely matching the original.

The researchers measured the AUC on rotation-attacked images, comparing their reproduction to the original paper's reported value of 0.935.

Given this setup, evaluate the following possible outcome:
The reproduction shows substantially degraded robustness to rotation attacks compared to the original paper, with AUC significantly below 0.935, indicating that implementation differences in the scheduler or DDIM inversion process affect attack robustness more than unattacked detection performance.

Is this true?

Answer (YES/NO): YES